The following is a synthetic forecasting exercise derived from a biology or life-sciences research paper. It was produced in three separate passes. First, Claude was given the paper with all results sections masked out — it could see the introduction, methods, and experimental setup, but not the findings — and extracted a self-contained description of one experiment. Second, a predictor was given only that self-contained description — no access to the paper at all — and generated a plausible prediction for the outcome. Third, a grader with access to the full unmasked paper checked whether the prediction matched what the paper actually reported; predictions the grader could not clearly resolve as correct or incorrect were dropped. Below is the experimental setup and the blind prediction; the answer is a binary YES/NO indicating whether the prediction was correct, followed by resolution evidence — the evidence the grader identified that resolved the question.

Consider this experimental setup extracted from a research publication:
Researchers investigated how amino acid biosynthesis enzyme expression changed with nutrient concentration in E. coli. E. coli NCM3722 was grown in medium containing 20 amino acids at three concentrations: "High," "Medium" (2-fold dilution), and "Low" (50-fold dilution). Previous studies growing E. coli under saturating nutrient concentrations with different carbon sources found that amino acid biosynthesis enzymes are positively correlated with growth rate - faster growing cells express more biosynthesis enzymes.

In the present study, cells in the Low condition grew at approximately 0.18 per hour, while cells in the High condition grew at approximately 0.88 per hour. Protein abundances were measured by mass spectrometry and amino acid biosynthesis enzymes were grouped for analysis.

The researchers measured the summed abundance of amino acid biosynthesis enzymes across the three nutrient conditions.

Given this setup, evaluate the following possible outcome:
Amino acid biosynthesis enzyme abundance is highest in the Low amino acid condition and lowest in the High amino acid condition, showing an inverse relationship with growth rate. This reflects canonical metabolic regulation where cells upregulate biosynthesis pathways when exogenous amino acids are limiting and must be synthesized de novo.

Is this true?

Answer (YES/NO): YES